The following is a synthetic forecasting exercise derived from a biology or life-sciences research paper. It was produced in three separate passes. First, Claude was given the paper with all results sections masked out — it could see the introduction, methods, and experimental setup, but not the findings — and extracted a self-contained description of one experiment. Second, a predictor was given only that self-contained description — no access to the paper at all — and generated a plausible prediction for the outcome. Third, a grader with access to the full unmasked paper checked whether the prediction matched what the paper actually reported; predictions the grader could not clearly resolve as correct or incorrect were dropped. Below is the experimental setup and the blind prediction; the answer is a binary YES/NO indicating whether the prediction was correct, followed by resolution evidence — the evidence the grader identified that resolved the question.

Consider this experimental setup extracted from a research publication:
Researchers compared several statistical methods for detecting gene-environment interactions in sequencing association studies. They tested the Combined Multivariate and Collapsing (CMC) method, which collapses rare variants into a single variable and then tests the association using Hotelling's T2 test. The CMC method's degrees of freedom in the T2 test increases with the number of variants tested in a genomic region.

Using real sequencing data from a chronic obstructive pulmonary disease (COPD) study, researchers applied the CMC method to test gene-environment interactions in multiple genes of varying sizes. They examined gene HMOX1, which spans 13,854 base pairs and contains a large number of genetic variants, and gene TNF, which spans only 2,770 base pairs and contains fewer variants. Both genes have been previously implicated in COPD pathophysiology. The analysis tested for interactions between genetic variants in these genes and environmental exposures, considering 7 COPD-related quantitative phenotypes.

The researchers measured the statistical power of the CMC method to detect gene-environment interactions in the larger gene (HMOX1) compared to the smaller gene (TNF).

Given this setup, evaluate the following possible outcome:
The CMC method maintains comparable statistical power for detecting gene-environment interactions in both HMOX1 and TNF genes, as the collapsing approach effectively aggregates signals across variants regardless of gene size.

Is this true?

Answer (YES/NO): NO